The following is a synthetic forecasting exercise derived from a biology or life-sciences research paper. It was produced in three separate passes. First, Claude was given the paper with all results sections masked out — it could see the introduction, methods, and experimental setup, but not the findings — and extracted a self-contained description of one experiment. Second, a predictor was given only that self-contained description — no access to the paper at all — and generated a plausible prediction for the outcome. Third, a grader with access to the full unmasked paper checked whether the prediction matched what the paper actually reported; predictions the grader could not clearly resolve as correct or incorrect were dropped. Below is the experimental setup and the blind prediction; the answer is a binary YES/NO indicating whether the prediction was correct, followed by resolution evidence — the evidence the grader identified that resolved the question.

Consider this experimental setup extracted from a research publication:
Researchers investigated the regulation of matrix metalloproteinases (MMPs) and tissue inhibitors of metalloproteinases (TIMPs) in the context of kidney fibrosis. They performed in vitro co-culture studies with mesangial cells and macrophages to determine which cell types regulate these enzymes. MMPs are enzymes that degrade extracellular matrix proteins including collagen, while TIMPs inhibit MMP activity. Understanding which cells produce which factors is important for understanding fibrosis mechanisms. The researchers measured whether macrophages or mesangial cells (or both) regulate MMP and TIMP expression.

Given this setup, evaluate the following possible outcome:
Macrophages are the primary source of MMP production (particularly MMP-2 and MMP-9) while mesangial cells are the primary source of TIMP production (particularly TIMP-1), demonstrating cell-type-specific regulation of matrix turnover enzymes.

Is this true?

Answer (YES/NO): NO